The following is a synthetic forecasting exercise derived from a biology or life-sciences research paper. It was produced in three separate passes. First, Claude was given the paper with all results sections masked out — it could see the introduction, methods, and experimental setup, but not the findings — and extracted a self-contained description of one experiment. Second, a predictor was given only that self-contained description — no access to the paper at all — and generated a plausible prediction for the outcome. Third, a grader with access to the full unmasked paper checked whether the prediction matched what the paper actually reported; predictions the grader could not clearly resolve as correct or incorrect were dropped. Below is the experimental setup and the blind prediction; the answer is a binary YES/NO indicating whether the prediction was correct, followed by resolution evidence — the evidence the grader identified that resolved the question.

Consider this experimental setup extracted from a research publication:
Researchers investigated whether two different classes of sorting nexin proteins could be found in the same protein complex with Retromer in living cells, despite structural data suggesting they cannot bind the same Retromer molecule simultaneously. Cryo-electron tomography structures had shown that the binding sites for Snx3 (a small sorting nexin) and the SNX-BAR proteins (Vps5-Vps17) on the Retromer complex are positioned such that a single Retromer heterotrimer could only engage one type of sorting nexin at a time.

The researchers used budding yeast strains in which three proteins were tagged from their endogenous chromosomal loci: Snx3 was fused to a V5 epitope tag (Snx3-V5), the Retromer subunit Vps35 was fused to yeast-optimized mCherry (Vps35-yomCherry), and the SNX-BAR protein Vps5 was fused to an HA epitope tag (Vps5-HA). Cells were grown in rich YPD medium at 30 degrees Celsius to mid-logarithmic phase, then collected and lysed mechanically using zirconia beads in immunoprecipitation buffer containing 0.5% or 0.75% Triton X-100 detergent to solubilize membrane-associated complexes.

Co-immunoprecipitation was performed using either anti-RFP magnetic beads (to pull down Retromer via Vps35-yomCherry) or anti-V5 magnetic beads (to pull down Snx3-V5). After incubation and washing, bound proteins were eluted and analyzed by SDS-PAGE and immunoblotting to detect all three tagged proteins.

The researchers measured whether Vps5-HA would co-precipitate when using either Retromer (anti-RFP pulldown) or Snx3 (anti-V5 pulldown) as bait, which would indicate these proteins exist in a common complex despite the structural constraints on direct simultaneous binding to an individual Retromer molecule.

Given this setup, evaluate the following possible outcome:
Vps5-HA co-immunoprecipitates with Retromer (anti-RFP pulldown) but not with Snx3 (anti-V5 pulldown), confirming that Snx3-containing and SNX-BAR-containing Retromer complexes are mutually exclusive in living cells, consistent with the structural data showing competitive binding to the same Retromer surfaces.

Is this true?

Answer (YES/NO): NO